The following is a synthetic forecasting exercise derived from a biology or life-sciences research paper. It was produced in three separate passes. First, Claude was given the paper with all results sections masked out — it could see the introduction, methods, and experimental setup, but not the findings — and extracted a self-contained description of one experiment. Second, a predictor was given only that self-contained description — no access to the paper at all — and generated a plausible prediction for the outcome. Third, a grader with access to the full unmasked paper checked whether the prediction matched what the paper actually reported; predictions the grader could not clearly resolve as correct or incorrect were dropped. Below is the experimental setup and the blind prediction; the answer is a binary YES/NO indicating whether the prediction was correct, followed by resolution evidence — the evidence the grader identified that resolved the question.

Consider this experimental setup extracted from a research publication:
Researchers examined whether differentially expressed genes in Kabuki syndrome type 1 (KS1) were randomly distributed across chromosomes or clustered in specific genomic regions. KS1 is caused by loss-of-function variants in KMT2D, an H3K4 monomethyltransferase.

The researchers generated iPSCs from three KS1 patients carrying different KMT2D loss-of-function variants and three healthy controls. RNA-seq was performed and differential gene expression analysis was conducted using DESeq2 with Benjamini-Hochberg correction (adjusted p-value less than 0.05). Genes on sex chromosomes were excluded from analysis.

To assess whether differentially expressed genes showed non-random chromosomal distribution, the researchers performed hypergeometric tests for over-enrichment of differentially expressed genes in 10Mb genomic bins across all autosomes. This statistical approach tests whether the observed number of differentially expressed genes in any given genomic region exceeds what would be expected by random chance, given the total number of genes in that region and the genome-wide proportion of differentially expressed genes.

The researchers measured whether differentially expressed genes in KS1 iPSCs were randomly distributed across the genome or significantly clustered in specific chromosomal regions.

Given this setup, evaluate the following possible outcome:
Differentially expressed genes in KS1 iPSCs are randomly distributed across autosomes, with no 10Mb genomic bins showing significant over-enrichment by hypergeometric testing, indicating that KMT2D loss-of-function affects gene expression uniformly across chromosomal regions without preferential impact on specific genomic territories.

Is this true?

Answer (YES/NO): NO